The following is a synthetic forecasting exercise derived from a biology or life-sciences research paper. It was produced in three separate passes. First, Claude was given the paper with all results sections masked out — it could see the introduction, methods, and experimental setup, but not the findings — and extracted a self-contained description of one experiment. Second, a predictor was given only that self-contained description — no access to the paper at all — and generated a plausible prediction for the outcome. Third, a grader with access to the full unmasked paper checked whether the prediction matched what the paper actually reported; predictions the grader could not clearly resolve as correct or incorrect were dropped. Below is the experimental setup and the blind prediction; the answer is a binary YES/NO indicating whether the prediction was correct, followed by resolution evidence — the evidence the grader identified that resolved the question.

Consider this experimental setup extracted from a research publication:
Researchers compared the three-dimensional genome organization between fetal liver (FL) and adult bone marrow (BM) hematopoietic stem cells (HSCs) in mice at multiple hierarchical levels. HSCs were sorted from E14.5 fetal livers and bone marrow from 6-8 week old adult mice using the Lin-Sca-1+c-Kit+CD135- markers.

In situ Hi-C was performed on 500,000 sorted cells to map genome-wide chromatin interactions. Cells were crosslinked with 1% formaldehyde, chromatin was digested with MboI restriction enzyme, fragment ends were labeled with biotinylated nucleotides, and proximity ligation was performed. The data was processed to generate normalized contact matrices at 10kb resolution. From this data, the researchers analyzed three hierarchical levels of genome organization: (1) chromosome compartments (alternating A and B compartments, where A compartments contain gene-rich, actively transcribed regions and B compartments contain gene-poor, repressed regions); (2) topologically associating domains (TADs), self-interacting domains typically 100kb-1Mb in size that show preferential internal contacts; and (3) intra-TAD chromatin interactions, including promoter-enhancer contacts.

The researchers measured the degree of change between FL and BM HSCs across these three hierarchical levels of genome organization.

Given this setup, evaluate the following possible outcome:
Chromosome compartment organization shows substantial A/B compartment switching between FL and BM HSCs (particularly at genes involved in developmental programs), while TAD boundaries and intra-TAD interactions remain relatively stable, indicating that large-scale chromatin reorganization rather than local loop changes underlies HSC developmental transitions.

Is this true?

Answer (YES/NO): NO